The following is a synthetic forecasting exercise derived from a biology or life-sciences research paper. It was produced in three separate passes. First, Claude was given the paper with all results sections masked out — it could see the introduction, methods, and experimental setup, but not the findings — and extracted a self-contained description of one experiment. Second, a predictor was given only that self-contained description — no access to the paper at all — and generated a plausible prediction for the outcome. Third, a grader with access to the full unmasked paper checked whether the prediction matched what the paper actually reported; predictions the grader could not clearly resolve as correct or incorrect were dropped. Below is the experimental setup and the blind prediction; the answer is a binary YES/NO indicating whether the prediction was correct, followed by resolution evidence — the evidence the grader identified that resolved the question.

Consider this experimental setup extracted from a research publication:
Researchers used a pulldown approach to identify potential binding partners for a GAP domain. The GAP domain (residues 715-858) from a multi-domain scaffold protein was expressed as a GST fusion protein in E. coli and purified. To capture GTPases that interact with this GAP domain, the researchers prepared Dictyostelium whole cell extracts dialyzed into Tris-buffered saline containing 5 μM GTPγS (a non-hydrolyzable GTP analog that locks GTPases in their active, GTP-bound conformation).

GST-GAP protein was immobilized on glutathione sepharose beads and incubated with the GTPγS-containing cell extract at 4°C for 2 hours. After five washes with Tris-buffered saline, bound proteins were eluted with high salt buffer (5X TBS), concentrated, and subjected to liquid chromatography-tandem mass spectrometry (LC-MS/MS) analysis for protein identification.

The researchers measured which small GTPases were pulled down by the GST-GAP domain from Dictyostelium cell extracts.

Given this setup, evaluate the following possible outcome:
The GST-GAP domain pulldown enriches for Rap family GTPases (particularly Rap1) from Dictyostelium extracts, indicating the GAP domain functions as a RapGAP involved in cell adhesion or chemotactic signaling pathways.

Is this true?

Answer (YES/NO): NO